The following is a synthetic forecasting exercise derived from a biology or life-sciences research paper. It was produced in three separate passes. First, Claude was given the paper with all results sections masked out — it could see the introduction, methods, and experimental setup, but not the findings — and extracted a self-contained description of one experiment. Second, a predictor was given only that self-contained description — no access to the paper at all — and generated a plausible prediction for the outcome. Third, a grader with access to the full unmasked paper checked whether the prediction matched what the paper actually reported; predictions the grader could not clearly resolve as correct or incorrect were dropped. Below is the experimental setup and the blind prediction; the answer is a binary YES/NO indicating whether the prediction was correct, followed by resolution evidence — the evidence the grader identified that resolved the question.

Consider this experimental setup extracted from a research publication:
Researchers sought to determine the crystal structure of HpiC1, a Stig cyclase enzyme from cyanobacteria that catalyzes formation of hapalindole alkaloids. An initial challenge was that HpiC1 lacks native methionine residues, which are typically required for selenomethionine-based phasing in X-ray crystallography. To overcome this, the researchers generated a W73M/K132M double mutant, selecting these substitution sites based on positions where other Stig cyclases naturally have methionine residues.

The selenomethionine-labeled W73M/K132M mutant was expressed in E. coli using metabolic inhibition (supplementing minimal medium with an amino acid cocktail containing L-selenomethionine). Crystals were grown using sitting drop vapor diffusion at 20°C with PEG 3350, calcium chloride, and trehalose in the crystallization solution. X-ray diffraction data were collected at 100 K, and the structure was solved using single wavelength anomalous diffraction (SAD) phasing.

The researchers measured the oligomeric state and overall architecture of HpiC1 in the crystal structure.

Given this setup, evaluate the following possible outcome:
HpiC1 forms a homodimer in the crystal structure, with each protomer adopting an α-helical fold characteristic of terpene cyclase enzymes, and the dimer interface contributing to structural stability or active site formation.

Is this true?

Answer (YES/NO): NO